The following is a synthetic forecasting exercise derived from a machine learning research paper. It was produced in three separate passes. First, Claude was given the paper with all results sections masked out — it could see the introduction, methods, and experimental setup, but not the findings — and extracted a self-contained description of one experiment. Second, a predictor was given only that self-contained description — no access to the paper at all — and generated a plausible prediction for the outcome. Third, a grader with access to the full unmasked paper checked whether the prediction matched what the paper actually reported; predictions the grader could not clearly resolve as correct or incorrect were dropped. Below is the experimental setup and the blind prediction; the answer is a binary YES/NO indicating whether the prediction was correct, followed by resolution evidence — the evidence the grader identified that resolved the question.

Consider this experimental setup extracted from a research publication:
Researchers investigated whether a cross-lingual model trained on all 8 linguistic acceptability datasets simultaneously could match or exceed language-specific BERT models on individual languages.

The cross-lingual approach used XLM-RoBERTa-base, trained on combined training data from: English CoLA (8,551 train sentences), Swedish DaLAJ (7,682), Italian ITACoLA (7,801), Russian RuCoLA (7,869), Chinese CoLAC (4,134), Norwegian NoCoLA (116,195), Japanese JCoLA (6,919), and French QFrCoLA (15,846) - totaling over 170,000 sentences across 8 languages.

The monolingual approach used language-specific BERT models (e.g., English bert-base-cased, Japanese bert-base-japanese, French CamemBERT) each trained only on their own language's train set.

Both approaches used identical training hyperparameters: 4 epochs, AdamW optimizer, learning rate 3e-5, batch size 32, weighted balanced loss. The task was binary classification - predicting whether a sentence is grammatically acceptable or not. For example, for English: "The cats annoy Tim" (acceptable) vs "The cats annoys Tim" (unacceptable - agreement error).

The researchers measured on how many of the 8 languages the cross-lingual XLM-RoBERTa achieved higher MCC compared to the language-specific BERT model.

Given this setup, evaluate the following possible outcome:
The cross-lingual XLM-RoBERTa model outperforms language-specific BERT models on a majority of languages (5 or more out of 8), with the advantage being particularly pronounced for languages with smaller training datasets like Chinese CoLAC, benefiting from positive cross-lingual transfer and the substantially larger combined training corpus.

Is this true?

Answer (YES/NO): NO